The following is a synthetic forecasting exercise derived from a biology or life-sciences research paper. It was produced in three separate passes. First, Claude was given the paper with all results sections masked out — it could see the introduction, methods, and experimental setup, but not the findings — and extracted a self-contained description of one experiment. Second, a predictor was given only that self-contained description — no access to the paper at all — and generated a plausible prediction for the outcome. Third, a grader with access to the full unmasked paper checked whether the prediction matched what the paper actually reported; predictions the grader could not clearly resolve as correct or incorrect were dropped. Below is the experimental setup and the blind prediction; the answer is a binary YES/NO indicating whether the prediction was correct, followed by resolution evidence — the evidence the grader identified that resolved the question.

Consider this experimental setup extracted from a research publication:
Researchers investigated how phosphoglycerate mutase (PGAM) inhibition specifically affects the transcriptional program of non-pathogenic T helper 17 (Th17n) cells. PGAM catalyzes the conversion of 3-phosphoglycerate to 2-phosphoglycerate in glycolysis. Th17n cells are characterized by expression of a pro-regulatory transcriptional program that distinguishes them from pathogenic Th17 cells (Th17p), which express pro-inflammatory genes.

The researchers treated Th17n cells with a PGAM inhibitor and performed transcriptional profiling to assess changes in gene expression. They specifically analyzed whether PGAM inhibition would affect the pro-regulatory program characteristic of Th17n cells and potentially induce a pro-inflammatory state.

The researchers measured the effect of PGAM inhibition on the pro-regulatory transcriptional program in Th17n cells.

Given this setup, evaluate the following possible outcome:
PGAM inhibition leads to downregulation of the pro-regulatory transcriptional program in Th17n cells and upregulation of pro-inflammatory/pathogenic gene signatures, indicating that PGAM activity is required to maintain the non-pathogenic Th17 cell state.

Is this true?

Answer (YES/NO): YES